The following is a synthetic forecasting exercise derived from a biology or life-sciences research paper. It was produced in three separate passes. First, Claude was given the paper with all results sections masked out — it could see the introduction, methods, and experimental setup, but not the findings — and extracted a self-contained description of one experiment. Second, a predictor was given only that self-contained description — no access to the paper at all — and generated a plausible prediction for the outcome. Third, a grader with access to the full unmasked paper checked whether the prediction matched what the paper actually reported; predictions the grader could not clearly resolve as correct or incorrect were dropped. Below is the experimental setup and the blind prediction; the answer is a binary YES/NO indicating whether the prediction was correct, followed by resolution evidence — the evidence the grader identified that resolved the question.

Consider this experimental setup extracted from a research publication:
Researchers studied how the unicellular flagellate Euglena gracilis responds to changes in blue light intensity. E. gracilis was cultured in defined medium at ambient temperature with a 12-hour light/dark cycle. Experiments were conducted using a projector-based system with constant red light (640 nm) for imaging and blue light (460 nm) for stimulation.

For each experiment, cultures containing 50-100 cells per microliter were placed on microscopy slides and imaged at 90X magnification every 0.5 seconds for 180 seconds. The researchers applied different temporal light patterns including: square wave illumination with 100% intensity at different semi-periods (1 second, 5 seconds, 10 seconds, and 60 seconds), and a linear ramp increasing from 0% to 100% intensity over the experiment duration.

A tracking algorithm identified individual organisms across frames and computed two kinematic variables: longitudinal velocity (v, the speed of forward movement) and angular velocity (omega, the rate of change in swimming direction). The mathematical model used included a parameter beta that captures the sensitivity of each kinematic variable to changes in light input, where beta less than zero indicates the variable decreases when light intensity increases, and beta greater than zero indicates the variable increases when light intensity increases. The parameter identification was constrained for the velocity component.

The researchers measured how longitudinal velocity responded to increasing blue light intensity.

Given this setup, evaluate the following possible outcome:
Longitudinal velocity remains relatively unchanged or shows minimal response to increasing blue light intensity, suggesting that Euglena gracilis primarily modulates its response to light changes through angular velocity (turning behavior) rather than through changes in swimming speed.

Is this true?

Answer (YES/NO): NO